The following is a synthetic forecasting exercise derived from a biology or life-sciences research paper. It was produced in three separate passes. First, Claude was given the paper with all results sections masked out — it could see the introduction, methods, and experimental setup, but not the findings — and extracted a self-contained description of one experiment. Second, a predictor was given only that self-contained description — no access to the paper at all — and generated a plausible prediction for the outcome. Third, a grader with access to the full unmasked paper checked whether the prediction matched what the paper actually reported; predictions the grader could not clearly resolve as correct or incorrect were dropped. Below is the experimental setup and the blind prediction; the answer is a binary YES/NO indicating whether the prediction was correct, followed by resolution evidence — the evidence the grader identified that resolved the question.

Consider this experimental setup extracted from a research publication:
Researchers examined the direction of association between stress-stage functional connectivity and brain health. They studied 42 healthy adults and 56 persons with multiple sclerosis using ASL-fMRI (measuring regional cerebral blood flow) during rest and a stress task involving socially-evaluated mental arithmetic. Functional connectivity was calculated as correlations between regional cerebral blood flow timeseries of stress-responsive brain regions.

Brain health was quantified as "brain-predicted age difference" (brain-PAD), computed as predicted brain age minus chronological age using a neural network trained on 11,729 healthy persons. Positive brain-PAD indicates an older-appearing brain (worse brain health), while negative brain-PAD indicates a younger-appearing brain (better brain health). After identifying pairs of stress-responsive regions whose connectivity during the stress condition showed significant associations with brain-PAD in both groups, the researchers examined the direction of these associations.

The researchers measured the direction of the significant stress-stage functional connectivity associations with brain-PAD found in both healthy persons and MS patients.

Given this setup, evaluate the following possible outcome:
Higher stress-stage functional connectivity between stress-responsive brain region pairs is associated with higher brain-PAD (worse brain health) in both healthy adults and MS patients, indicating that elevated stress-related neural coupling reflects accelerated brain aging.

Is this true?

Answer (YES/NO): YES